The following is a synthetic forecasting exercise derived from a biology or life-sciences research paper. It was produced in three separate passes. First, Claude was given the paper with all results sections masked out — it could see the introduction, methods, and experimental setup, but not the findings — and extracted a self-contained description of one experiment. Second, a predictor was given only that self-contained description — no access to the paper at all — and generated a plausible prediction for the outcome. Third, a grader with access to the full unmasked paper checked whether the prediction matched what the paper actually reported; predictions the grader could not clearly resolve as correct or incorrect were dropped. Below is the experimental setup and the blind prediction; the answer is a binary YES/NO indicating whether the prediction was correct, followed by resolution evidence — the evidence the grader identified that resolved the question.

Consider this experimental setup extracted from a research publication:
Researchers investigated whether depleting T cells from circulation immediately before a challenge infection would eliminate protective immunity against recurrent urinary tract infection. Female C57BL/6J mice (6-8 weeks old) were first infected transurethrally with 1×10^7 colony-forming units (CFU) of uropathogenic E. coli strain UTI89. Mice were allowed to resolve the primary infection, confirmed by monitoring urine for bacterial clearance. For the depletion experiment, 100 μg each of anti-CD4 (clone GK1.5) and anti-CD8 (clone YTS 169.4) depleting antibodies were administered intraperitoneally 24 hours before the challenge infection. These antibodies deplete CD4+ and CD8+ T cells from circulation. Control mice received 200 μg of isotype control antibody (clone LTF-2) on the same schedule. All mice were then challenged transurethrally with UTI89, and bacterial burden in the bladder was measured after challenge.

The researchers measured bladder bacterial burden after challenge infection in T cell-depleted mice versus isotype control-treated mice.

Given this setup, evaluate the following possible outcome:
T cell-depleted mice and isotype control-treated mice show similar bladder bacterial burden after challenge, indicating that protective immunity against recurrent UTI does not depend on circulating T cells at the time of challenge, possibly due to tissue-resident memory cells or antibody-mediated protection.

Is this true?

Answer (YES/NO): YES